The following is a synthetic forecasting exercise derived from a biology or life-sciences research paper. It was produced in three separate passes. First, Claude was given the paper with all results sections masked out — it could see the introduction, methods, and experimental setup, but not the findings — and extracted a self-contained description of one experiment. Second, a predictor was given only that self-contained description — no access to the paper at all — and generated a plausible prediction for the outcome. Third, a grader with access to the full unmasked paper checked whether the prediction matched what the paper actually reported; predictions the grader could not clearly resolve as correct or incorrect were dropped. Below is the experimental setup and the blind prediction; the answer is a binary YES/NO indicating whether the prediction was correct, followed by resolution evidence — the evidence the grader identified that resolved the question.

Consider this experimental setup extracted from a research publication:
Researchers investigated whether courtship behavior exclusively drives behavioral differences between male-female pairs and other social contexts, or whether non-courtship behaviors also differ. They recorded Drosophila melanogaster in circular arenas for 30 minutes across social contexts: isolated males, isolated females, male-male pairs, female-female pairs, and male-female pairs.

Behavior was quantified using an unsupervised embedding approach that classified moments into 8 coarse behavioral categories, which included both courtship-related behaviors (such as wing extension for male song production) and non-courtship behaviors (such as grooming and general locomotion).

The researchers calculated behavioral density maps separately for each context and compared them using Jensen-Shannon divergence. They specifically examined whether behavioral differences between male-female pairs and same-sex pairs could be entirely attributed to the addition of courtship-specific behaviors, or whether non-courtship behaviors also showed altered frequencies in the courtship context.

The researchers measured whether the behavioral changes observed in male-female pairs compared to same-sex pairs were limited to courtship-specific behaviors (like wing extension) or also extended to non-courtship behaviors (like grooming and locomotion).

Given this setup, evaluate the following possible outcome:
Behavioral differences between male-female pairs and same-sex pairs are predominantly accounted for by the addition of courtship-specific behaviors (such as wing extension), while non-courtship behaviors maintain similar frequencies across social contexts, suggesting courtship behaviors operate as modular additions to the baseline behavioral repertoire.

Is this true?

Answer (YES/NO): NO